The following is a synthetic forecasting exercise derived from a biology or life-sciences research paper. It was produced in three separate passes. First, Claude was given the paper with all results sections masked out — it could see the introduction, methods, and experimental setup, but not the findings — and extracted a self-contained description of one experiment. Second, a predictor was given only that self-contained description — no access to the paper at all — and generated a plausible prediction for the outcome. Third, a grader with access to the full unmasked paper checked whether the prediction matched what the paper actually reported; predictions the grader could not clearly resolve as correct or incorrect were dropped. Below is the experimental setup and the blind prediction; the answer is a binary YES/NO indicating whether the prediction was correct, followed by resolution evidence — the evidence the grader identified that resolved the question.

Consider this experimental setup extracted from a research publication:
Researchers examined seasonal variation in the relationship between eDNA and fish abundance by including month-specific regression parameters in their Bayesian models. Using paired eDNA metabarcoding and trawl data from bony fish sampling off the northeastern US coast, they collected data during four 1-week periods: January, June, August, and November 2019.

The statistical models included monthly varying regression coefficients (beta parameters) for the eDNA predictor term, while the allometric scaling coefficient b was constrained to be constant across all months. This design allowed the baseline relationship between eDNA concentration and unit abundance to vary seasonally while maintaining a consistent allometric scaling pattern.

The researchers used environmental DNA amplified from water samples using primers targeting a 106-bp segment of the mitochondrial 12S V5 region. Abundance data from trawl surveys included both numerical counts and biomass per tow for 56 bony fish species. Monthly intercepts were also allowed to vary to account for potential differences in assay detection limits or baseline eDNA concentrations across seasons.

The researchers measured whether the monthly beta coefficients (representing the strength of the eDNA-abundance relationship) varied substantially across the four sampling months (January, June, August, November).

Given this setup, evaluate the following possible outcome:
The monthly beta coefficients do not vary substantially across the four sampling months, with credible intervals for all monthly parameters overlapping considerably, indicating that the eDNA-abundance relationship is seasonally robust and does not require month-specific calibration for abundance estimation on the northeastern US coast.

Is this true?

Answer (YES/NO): NO